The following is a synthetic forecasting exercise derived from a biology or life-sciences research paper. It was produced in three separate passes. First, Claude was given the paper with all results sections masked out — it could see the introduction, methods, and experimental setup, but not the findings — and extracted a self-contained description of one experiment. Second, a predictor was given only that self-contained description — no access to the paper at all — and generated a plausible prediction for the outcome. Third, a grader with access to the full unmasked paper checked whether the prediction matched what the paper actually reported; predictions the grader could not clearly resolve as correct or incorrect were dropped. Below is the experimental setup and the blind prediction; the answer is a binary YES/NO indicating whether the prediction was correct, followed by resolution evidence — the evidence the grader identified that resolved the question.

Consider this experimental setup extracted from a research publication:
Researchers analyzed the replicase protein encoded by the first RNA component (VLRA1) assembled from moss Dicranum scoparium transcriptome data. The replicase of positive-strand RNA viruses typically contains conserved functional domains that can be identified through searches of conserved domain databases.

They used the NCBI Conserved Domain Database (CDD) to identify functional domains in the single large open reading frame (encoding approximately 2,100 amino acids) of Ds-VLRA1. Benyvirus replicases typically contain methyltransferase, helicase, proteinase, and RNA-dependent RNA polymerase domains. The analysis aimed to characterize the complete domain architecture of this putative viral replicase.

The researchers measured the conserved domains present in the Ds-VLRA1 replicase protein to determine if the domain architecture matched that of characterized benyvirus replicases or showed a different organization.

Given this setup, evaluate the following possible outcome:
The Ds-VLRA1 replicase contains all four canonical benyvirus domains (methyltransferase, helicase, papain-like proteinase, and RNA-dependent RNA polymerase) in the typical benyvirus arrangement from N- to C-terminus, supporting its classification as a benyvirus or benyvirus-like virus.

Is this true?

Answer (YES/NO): YES